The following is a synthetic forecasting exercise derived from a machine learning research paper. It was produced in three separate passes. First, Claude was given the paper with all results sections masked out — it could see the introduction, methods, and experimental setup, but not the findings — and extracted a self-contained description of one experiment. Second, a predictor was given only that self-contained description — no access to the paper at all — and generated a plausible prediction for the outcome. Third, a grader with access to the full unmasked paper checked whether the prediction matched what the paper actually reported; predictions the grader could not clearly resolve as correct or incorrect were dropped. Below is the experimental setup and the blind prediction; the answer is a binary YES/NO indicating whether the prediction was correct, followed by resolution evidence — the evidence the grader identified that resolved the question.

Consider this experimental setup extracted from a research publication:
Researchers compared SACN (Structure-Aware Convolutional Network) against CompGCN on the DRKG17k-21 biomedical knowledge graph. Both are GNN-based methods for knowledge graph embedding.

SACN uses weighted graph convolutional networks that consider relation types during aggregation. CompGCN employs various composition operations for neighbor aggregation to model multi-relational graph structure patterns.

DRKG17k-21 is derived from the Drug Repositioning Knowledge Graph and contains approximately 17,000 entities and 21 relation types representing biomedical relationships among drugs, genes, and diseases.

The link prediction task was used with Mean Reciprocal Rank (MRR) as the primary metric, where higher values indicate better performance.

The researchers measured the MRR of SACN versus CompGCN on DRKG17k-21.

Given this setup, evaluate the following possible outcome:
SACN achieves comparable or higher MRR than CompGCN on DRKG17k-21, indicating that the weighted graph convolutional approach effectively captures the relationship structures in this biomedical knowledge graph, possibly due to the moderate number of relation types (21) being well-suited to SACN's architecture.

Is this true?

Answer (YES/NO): NO